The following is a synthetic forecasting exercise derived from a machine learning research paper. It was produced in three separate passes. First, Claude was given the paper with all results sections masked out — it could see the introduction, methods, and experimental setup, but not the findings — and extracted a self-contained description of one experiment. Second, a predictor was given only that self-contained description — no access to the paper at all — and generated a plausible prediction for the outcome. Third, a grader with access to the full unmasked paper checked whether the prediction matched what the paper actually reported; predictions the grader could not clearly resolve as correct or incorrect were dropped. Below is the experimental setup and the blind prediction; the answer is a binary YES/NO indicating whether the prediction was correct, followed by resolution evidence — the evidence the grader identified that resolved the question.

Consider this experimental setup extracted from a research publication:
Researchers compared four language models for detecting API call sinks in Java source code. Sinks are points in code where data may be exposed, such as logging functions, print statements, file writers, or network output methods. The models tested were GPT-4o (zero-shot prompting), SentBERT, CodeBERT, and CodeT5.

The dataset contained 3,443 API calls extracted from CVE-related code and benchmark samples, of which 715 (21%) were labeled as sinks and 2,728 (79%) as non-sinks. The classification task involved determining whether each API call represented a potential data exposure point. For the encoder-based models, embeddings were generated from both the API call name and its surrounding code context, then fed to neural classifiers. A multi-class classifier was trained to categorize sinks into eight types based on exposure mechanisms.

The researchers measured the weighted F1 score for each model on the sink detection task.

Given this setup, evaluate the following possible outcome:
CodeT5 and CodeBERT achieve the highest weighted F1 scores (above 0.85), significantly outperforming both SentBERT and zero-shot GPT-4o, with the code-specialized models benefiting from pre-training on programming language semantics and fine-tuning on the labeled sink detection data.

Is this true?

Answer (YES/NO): NO